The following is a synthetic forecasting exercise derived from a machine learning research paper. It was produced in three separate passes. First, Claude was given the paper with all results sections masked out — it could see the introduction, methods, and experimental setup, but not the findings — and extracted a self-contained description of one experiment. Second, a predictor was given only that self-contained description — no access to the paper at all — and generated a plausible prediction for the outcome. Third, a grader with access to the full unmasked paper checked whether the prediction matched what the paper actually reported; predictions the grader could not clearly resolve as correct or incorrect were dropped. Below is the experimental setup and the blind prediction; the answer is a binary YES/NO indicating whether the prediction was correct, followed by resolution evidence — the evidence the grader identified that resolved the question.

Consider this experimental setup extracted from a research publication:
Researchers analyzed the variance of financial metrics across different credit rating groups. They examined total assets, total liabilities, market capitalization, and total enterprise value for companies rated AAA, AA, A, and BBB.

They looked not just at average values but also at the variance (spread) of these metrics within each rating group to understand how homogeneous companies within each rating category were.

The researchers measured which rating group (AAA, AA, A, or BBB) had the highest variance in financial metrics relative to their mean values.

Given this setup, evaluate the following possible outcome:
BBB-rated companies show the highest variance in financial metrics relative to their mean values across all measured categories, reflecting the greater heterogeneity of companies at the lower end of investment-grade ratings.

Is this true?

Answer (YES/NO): YES